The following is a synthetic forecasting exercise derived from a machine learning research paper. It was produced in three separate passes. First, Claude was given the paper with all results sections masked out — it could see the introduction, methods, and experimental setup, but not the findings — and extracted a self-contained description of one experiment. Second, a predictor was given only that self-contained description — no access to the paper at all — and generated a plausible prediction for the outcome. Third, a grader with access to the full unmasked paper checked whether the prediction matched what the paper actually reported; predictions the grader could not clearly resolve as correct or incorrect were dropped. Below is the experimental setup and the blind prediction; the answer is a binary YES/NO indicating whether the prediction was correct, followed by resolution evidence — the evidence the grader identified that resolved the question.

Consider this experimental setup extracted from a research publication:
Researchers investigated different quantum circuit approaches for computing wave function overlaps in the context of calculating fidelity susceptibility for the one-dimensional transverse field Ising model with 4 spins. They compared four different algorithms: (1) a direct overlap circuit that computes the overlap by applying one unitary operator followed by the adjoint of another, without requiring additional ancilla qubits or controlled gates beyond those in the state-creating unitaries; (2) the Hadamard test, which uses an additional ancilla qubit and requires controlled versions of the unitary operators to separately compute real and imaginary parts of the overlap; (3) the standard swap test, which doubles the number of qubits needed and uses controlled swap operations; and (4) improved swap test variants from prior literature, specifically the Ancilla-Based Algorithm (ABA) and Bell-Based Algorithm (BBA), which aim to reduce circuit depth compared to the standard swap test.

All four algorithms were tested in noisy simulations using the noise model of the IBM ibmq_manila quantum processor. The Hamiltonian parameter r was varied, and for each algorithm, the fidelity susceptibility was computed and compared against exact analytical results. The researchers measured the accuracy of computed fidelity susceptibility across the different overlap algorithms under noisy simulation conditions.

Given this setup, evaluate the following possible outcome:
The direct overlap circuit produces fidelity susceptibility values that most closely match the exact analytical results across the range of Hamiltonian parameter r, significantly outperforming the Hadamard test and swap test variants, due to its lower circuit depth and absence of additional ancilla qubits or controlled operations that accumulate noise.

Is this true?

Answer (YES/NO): YES